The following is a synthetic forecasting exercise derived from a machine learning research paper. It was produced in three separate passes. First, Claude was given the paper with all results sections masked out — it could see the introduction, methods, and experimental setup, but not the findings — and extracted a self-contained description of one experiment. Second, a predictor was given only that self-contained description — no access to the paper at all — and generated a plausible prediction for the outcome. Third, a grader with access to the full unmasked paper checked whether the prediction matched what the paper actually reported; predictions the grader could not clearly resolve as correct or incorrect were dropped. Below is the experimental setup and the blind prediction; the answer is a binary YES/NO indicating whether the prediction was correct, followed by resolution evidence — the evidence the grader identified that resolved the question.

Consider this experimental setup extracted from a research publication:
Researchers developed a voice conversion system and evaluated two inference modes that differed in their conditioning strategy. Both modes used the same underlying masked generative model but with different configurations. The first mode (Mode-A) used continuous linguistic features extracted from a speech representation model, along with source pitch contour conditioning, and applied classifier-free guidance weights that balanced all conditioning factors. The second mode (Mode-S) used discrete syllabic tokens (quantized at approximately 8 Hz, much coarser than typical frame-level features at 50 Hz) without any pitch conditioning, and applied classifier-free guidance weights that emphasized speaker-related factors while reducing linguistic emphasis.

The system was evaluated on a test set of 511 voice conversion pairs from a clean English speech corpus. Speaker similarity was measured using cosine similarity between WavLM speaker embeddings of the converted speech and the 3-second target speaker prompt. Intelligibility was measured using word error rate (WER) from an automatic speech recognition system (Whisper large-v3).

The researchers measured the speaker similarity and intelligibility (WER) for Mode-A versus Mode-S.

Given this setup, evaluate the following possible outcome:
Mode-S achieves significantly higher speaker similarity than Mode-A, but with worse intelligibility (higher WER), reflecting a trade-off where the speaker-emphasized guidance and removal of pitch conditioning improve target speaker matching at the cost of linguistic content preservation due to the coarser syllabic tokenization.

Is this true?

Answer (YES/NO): YES